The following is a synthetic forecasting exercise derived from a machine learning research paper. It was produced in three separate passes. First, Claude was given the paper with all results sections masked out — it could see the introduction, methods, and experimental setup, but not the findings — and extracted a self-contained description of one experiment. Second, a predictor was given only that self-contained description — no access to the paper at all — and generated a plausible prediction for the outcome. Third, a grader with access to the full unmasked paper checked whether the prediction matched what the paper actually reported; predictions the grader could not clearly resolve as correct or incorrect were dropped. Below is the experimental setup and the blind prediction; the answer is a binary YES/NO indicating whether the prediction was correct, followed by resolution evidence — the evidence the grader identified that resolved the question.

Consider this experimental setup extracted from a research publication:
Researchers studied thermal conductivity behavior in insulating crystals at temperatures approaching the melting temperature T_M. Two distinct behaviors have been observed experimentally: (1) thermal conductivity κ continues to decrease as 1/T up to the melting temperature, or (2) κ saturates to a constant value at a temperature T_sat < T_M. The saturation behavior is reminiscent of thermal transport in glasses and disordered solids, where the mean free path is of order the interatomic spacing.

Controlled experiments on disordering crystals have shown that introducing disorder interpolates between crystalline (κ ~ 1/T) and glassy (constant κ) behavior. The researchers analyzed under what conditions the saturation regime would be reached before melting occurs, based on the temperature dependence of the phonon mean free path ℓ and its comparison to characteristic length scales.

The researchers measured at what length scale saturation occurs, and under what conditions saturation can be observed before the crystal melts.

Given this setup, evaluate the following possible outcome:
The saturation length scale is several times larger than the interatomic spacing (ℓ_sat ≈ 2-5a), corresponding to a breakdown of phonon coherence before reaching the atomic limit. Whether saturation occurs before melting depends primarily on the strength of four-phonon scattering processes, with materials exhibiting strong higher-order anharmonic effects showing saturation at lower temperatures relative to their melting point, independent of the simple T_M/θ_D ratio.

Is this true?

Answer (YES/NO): NO